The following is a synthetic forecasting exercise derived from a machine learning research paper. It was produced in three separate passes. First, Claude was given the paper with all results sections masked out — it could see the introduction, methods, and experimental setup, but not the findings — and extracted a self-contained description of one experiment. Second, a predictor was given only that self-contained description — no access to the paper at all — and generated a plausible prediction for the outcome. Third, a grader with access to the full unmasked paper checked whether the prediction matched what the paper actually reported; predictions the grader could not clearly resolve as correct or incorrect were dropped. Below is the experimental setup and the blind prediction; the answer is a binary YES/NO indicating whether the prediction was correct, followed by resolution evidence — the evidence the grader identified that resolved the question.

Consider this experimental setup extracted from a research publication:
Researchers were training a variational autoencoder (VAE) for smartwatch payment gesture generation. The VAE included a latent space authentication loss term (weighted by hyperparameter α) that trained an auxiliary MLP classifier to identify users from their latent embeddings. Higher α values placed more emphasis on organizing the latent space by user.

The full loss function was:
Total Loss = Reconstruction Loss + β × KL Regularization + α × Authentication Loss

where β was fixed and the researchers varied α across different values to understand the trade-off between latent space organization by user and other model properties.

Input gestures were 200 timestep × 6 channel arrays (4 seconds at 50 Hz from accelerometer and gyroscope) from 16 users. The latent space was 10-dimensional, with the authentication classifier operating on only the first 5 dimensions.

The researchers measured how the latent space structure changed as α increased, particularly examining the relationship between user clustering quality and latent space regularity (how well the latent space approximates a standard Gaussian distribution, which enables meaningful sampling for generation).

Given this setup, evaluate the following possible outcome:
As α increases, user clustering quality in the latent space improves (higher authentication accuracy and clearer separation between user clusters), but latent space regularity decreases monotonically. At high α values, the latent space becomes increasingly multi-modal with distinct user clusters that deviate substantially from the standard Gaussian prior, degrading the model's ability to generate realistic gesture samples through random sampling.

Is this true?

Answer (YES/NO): YES